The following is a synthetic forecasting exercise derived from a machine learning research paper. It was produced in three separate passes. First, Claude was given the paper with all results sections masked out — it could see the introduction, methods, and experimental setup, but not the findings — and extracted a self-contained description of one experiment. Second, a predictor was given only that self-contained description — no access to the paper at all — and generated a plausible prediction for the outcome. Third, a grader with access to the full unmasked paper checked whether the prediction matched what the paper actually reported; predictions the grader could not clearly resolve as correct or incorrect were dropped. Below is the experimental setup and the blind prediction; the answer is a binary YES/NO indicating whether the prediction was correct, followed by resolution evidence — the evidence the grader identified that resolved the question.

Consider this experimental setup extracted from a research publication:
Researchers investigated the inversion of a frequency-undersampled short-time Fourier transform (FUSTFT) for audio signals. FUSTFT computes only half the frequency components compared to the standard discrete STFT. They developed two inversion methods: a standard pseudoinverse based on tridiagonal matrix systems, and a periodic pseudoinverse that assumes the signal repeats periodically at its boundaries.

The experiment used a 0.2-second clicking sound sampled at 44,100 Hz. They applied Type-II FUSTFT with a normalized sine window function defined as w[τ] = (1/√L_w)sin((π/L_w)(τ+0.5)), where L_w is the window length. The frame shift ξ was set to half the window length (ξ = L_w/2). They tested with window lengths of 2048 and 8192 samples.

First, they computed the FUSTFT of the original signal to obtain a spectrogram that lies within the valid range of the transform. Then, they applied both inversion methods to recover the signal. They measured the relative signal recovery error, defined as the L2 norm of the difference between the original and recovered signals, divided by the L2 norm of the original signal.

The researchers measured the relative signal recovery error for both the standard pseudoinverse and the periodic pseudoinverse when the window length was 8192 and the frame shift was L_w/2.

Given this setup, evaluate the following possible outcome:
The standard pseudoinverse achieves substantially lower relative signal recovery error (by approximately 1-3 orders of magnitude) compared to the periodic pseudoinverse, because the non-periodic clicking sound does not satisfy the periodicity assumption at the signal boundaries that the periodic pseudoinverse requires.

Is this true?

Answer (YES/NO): NO